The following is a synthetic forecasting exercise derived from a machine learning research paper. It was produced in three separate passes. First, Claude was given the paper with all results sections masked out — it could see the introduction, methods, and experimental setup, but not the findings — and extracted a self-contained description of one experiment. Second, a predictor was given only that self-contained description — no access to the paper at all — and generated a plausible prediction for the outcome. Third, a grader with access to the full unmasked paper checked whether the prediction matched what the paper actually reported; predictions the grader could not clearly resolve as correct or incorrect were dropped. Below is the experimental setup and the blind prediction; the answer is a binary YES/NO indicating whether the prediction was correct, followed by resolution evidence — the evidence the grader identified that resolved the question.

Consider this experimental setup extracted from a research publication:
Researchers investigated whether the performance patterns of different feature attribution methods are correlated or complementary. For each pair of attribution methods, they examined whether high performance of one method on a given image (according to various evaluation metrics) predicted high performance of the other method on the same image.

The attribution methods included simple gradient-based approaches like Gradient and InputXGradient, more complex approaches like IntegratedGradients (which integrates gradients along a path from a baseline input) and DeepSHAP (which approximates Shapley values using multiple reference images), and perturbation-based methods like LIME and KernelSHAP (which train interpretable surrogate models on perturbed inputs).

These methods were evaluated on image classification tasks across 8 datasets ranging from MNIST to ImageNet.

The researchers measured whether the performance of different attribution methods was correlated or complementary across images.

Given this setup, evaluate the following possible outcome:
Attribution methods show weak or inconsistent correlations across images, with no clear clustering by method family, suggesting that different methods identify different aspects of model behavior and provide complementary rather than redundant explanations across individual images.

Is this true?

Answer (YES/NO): YES